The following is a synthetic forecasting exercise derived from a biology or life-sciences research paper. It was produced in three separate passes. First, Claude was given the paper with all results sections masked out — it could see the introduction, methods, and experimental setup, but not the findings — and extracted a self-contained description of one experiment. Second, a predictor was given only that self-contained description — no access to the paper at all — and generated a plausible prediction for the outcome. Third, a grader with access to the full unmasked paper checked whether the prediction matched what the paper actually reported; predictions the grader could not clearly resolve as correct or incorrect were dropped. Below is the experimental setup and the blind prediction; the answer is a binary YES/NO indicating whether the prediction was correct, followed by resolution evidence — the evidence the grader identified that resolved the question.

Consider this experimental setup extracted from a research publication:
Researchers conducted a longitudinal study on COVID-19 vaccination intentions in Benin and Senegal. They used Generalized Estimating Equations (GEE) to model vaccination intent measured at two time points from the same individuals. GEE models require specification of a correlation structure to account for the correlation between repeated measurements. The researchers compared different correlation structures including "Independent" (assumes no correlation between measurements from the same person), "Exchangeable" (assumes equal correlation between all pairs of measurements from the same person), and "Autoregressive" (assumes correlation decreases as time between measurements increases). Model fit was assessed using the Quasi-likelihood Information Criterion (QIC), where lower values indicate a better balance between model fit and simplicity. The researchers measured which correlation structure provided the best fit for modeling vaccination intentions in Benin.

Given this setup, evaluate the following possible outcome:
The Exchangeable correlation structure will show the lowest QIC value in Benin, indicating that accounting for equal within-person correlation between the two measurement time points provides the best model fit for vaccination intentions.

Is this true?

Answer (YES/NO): NO